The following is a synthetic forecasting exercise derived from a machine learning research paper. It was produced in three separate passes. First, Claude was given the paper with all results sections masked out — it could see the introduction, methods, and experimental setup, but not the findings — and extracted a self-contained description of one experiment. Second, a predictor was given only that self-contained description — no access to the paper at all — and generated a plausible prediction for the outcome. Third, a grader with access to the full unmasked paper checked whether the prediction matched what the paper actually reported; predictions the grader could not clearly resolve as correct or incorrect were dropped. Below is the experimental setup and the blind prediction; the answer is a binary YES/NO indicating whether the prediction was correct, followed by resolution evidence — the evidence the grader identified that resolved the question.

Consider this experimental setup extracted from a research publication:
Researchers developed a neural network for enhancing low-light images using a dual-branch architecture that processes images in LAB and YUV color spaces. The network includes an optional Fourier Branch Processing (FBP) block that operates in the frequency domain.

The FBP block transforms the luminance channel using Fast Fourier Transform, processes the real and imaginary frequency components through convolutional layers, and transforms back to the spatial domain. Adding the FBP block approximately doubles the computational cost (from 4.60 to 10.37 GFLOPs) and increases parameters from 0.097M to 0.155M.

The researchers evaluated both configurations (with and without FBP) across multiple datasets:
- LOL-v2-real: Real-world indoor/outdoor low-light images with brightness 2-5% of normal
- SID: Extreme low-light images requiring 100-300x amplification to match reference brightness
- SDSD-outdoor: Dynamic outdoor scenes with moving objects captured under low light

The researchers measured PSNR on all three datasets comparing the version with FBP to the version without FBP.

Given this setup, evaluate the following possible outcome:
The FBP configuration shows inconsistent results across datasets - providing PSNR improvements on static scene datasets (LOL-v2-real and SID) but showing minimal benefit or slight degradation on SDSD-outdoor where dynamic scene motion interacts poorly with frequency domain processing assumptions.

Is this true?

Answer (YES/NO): NO